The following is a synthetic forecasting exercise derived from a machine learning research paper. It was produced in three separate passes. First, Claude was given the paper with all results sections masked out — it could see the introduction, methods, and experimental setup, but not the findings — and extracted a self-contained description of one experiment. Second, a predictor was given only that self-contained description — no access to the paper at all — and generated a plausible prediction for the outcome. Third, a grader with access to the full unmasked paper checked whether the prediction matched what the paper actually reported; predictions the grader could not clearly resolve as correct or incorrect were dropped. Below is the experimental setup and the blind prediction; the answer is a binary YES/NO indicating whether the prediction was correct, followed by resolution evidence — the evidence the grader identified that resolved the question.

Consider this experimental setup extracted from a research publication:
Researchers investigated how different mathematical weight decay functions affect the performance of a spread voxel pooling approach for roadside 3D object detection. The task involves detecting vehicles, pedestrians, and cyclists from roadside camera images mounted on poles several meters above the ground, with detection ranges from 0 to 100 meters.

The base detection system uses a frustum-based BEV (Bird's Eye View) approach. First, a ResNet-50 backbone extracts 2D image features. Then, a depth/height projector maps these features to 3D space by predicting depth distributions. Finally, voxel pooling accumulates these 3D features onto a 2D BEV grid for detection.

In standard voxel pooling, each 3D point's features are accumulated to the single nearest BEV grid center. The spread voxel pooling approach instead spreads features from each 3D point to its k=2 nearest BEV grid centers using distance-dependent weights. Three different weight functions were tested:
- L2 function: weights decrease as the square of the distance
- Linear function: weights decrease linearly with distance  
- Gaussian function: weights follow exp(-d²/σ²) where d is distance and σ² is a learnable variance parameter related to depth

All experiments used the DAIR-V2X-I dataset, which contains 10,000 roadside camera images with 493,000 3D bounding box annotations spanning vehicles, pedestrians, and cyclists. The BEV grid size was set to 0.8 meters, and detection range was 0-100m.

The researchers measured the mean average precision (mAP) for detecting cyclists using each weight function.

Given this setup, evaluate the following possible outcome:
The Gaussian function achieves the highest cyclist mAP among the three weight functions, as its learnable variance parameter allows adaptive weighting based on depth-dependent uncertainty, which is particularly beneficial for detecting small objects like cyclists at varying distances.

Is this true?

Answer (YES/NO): YES